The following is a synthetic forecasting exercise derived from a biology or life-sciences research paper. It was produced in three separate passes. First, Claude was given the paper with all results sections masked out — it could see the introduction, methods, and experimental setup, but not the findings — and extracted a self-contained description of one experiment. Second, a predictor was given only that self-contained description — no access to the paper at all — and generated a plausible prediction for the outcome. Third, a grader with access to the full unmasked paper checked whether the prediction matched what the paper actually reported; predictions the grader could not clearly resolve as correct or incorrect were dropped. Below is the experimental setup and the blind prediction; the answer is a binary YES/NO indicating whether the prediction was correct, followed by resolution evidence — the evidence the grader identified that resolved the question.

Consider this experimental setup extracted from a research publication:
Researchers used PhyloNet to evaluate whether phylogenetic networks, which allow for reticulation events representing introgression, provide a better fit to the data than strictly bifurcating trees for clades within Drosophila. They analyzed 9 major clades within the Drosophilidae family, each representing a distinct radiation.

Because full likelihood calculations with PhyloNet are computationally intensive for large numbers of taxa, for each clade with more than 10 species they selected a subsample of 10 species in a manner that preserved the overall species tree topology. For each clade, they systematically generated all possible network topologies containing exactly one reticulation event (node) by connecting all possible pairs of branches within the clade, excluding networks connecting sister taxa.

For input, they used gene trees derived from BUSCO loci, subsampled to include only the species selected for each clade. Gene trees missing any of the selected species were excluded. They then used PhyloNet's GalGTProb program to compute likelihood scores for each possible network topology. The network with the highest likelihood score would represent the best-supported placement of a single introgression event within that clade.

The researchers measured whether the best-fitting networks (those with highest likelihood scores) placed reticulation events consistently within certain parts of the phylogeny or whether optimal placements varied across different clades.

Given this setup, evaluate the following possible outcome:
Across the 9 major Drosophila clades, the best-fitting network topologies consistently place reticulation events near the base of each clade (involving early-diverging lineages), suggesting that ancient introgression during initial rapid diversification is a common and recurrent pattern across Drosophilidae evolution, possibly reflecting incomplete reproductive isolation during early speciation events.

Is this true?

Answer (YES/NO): NO